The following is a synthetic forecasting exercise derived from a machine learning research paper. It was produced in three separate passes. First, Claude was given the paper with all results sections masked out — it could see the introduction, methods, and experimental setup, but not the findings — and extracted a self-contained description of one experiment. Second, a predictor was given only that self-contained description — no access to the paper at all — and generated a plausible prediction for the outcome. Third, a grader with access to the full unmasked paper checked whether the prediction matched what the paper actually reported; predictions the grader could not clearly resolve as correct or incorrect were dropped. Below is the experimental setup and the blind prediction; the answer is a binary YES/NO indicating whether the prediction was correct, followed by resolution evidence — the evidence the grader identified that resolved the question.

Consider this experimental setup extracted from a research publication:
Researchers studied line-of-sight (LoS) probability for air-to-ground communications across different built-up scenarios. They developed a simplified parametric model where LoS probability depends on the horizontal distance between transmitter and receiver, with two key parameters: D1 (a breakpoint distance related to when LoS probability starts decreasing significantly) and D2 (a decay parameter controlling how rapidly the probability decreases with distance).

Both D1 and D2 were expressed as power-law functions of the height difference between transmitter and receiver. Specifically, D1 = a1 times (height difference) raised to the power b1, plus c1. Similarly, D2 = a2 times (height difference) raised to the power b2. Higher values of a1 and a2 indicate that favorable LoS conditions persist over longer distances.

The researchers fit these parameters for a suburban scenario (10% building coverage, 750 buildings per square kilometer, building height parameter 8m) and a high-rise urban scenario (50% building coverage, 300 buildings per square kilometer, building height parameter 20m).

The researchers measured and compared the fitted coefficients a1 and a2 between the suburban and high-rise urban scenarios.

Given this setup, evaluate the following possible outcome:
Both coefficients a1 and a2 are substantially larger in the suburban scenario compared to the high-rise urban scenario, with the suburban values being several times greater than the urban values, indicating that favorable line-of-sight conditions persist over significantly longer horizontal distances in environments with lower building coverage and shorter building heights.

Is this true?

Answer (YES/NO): YES